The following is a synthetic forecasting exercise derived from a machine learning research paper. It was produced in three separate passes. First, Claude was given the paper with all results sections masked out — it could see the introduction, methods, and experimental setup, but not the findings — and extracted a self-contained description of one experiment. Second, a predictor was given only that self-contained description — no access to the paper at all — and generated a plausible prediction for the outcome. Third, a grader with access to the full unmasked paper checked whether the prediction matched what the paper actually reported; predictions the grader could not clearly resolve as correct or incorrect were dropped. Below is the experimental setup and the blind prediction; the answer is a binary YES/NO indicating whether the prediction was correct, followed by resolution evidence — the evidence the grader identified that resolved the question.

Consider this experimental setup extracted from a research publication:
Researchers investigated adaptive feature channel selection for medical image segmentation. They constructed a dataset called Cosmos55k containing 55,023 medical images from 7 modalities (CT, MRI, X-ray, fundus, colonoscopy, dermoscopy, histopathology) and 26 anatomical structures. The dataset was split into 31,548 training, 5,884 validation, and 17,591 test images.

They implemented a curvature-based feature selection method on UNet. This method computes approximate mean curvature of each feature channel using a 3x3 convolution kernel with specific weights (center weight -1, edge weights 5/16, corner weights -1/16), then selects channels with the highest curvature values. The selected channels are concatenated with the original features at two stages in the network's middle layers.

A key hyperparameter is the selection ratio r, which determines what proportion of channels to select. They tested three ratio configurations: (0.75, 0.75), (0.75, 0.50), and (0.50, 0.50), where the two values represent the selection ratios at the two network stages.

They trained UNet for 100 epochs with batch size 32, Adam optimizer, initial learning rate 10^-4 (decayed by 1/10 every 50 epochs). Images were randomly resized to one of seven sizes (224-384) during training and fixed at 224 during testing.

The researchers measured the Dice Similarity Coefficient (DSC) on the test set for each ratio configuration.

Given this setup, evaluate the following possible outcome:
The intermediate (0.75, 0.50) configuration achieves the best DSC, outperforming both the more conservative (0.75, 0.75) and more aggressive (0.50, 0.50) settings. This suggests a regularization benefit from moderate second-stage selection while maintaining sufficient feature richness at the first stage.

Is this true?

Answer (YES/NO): YES